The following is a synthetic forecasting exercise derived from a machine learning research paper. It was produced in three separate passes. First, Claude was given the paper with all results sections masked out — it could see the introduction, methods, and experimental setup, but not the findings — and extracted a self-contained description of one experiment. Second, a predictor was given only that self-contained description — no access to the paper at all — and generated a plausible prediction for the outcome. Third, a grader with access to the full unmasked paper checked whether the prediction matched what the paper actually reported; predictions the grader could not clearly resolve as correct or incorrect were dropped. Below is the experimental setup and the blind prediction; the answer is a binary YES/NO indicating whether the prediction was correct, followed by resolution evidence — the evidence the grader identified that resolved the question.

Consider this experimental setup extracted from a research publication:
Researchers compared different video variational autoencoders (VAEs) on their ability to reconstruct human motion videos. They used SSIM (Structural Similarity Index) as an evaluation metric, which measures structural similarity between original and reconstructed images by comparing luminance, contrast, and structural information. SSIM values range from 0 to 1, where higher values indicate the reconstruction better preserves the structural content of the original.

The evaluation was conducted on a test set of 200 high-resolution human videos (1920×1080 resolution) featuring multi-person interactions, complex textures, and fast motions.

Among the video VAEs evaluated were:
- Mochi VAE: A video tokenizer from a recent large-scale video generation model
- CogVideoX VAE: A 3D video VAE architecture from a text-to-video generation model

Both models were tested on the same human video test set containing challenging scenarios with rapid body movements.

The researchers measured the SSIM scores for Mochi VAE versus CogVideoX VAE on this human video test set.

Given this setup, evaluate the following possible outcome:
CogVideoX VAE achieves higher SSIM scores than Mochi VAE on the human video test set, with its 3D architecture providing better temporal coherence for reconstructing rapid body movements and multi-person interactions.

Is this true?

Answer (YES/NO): YES